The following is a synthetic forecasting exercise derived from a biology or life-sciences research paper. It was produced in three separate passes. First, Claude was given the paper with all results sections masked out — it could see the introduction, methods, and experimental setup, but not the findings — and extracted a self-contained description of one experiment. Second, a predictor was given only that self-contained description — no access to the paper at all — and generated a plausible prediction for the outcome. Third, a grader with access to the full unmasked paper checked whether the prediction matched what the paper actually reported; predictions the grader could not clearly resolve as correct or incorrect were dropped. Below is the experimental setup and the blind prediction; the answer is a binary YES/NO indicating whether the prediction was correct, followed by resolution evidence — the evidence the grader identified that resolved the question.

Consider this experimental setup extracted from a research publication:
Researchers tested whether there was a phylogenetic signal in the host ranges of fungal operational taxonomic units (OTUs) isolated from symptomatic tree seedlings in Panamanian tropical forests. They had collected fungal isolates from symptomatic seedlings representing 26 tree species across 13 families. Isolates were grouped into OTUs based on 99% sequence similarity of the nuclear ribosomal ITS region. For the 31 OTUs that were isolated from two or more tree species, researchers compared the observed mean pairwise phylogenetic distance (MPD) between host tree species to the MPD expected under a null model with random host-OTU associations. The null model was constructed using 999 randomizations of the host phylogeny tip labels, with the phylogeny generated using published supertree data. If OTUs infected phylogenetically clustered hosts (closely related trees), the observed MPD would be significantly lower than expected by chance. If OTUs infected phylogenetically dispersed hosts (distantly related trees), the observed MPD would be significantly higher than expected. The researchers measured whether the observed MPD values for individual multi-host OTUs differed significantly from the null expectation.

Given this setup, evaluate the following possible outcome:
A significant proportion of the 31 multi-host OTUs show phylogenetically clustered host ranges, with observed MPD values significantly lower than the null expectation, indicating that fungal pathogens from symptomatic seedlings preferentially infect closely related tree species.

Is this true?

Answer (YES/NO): NO